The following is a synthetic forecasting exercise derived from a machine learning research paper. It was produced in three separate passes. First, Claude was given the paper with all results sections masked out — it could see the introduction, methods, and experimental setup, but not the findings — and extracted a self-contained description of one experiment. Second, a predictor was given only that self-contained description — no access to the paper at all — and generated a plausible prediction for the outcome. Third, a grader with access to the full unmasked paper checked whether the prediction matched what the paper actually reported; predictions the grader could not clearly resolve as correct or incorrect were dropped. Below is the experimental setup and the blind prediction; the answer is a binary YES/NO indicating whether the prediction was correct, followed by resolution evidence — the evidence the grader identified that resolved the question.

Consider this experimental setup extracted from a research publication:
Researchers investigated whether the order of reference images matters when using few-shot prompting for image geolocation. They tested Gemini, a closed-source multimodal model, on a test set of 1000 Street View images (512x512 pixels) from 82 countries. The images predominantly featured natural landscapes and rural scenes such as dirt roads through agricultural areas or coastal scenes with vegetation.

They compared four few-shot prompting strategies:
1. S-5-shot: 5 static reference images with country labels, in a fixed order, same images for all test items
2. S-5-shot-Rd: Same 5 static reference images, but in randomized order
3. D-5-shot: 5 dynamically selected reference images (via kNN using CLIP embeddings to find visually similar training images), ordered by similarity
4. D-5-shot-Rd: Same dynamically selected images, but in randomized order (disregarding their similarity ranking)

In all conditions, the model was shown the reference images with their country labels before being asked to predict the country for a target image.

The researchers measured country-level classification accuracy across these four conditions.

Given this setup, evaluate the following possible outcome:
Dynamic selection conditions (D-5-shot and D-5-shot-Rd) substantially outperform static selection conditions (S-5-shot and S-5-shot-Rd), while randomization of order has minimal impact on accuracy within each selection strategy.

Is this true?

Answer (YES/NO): NO